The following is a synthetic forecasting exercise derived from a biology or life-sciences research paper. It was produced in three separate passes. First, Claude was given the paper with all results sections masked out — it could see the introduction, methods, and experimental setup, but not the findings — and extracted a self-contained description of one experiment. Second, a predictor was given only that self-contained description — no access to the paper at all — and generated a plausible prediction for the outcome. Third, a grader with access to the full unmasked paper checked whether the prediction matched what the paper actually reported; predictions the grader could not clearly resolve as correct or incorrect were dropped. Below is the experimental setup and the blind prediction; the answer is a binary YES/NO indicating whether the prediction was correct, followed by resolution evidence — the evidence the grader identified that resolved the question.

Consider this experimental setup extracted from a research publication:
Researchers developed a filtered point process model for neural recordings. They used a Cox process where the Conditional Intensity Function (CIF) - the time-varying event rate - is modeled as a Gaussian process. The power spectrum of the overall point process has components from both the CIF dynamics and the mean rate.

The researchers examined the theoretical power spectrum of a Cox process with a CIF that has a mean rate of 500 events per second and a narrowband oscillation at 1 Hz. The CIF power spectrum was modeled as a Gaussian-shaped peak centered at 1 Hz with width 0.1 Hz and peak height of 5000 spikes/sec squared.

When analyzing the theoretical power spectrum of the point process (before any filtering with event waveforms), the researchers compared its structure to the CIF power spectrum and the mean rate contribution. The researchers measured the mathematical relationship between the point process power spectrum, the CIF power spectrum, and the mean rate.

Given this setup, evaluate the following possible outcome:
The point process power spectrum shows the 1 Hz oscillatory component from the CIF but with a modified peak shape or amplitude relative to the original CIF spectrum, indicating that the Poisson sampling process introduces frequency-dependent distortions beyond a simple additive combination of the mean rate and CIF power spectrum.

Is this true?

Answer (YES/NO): NO